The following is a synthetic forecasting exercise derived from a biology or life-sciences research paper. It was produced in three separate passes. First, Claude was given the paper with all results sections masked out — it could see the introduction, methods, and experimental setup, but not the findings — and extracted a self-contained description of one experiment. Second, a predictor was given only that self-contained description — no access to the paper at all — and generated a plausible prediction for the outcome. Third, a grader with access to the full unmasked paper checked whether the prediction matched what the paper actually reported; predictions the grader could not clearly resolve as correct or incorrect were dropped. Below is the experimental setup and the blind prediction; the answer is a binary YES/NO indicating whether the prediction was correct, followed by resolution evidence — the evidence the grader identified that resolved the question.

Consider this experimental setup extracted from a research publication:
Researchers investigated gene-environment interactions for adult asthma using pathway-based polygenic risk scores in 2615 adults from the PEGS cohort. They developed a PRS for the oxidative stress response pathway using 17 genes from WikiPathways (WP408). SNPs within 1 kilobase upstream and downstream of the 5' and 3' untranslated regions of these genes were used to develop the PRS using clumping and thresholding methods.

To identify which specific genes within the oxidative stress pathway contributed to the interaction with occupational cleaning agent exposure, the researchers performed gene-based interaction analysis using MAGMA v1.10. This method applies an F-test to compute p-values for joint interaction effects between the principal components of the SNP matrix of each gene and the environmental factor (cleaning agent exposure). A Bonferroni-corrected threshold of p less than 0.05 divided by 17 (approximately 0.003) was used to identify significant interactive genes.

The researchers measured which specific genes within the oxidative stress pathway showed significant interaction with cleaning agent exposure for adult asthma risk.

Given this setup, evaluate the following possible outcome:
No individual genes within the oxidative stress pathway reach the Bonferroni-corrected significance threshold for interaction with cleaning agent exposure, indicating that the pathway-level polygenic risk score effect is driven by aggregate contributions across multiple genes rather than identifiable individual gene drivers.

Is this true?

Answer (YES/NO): NO